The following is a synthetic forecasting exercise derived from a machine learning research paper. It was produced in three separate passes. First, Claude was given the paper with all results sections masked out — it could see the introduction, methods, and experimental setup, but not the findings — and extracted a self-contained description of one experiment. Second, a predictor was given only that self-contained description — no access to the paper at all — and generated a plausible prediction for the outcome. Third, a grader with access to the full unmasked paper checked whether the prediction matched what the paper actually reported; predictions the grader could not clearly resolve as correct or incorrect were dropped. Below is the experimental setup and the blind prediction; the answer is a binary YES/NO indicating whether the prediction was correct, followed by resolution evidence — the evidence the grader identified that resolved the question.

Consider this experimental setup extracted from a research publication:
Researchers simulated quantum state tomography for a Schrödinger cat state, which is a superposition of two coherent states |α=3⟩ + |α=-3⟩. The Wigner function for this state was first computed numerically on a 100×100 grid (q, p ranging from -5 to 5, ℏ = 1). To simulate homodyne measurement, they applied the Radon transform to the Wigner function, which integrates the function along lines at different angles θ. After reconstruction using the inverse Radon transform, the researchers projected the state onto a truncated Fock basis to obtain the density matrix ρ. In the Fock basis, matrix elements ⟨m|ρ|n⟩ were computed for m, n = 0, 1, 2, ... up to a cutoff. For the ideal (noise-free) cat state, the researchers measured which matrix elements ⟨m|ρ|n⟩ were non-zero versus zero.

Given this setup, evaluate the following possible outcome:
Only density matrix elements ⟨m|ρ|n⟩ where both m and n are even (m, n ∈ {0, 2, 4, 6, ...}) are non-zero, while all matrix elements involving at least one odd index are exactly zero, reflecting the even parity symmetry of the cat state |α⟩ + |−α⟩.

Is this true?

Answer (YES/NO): YES